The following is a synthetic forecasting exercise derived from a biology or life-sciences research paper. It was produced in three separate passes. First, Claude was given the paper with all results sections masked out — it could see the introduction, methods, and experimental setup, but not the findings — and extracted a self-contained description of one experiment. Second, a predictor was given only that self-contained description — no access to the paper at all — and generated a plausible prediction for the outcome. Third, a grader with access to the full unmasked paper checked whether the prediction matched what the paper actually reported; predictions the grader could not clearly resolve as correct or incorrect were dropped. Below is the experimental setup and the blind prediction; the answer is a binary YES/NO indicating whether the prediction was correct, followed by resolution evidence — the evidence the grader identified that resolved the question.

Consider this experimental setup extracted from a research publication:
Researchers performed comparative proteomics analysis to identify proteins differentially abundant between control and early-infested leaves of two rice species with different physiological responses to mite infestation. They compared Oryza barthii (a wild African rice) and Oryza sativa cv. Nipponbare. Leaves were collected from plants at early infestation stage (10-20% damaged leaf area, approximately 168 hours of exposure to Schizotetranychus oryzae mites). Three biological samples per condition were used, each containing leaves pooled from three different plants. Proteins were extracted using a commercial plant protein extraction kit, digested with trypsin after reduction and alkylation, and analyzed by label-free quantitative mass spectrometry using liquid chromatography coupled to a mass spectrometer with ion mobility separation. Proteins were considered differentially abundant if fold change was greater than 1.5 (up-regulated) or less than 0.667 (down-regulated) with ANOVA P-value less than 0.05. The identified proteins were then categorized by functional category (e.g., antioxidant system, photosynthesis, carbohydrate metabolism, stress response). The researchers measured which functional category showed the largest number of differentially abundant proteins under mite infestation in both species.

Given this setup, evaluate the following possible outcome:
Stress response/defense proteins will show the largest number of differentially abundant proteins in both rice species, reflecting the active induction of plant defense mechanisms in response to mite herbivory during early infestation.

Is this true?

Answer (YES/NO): NO